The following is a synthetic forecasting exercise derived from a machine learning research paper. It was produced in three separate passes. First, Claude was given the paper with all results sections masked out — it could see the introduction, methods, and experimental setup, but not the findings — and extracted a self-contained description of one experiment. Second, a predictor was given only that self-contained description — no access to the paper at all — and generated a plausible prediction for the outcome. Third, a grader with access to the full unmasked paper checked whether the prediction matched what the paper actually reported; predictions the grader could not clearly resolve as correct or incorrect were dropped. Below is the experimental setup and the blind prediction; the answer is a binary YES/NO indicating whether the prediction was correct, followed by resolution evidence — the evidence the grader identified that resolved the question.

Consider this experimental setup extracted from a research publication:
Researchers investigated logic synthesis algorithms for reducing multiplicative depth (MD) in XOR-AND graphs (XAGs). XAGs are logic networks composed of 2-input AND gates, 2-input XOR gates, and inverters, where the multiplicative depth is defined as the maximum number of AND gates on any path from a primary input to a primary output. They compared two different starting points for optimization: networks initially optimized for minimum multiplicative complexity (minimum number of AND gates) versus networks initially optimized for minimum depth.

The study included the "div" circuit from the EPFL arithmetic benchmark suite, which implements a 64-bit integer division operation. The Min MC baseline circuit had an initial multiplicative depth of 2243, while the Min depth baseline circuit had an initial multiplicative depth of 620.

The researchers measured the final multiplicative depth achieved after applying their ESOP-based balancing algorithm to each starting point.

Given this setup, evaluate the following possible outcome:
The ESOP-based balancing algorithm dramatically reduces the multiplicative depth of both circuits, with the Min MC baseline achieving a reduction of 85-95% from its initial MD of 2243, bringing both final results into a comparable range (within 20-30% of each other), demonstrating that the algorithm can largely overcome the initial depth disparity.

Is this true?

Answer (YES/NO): NO